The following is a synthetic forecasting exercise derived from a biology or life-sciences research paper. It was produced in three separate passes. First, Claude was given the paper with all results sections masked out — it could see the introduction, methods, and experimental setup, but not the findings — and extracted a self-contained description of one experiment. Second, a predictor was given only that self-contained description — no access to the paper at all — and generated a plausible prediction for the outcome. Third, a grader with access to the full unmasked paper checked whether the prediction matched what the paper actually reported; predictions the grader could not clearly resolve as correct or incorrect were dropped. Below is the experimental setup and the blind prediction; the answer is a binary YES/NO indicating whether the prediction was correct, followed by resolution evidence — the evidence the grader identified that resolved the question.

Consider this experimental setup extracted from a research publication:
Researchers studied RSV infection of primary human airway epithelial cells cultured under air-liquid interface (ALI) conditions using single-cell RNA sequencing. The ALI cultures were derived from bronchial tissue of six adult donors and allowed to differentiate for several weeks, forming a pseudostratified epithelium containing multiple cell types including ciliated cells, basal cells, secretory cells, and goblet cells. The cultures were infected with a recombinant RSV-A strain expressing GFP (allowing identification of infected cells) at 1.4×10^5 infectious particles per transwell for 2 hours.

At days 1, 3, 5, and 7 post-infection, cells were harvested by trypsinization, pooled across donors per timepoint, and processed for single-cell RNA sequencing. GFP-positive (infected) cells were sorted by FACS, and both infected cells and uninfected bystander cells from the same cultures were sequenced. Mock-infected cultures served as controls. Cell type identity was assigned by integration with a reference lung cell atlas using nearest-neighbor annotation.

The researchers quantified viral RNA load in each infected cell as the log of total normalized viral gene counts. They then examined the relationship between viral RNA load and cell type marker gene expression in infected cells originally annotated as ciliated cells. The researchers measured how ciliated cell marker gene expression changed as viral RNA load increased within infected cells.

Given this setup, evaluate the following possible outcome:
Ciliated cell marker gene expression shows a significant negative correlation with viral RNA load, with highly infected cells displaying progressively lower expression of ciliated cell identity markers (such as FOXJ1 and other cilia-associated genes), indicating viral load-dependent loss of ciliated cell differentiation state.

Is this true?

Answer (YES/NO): YES